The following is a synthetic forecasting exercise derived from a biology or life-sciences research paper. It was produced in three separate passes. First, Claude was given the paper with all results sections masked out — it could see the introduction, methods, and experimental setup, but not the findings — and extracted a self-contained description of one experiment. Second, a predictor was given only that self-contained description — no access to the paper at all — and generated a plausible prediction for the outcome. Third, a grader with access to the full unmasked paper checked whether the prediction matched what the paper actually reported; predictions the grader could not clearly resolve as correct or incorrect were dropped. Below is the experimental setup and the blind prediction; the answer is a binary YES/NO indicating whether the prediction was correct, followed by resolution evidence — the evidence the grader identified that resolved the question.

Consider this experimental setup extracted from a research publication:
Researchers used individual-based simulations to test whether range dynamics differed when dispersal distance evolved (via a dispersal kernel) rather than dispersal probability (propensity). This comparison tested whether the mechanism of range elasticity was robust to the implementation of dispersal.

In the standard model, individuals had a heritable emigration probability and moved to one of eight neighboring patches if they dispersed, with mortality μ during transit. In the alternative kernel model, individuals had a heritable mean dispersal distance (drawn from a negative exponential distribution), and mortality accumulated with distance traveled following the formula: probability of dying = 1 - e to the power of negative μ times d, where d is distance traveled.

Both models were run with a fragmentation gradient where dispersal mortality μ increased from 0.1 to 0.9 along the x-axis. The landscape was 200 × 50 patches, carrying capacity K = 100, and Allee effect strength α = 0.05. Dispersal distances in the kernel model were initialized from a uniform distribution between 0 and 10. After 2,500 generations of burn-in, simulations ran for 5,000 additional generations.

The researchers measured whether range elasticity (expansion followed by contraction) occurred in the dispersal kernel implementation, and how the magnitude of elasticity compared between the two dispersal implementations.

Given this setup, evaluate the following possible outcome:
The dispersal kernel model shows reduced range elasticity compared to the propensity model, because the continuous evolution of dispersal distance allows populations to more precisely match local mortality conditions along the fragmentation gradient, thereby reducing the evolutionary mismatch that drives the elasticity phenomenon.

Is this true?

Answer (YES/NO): NO